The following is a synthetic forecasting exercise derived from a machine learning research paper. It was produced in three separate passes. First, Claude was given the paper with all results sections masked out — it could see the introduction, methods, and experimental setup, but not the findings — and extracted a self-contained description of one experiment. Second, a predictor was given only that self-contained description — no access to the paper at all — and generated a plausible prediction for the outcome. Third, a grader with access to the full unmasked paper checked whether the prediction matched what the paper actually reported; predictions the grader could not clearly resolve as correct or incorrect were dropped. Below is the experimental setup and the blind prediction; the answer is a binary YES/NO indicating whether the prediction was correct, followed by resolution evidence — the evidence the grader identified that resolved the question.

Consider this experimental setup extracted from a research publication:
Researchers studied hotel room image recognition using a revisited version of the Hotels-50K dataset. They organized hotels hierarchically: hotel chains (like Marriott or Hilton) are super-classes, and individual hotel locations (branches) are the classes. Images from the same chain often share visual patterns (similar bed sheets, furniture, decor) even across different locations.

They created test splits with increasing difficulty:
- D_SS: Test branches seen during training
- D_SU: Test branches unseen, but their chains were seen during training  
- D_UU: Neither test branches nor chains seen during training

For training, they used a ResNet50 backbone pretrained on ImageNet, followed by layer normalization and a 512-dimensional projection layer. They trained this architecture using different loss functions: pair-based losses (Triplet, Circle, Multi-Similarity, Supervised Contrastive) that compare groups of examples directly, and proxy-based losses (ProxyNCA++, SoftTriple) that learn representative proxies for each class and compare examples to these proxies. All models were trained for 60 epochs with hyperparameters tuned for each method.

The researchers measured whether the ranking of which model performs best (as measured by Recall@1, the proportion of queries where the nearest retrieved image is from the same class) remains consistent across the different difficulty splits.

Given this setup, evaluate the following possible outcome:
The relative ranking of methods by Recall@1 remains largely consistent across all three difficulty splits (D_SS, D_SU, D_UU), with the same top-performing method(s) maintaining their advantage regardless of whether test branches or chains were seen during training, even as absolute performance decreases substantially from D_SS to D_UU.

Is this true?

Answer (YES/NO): NO